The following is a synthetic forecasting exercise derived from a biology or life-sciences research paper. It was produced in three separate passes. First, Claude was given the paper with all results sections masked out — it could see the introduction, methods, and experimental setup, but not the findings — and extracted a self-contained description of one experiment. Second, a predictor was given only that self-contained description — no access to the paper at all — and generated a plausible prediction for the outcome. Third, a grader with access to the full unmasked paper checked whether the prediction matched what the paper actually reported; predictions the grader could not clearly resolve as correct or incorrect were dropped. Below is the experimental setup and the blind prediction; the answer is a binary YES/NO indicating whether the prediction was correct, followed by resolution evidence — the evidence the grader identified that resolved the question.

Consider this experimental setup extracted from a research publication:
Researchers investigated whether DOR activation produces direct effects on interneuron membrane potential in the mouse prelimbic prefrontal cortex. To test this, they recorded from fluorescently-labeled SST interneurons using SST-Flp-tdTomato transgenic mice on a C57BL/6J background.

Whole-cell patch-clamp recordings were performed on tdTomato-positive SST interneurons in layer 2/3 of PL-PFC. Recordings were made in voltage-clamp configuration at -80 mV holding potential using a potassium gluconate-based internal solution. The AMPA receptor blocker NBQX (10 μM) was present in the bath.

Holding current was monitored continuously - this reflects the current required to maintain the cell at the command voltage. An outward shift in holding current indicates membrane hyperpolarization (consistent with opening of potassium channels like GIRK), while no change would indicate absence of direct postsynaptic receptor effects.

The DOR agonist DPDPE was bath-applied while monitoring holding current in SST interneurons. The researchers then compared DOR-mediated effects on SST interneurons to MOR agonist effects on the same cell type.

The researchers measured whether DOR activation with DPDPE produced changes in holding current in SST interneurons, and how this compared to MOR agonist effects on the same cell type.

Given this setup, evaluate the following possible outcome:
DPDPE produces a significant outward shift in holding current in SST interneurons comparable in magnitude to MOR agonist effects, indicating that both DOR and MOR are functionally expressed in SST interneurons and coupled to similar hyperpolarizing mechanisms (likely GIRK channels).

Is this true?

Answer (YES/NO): NO